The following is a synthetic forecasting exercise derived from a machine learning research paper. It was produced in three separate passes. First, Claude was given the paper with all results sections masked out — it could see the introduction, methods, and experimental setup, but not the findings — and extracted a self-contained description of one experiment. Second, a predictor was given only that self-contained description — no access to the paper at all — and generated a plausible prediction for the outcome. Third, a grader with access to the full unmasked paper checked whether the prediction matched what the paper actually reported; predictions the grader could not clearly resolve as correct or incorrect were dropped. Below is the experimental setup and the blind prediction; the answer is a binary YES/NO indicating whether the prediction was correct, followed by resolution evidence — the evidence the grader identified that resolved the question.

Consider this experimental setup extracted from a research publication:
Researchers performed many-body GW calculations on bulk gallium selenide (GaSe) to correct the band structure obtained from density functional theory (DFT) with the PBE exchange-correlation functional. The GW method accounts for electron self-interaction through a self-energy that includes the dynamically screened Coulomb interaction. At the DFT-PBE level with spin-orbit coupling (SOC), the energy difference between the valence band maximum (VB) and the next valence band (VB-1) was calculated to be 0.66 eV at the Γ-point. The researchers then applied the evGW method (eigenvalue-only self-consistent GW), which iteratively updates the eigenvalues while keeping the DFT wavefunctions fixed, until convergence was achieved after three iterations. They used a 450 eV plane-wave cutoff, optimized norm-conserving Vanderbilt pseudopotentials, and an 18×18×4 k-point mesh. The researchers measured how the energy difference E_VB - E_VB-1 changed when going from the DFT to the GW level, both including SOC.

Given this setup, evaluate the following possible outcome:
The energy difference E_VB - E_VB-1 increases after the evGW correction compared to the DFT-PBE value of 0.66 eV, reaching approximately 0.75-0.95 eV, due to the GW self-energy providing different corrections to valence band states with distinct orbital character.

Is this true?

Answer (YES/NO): NO